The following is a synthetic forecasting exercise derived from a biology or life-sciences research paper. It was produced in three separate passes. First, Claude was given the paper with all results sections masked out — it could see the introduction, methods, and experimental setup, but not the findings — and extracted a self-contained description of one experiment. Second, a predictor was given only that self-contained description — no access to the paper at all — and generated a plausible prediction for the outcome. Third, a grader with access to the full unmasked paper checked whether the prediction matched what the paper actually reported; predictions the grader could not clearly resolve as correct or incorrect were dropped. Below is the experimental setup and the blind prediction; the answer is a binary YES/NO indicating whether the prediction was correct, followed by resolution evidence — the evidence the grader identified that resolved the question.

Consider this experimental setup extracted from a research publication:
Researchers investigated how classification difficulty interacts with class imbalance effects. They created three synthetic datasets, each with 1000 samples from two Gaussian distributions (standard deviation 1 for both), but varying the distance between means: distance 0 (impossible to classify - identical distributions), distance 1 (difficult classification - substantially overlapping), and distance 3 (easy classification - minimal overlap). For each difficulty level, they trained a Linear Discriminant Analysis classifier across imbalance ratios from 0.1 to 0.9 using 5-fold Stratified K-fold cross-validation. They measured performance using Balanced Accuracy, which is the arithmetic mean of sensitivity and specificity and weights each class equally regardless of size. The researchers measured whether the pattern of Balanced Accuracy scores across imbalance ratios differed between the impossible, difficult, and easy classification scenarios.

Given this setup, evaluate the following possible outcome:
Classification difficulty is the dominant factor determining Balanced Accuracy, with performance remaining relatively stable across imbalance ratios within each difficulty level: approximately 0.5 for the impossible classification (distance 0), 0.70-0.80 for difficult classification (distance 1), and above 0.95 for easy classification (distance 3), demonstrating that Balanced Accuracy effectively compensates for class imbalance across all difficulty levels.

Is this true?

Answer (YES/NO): NO